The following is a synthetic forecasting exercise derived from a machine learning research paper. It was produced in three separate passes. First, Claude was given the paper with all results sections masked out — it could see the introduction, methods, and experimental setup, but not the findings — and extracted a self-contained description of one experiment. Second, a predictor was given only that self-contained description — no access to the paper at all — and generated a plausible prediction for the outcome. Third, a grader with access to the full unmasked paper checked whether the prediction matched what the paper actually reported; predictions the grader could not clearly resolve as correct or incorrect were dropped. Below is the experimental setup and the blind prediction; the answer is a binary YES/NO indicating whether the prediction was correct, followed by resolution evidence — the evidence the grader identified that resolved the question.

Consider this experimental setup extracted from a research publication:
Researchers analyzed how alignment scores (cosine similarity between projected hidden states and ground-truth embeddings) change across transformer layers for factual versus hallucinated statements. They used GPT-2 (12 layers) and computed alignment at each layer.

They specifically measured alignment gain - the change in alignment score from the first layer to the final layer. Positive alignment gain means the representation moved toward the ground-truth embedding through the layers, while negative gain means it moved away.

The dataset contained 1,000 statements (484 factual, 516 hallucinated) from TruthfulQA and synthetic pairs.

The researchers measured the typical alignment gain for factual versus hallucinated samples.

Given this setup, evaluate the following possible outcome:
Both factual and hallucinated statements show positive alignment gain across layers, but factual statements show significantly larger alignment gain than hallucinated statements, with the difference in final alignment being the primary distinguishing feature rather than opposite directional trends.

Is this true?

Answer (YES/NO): NO